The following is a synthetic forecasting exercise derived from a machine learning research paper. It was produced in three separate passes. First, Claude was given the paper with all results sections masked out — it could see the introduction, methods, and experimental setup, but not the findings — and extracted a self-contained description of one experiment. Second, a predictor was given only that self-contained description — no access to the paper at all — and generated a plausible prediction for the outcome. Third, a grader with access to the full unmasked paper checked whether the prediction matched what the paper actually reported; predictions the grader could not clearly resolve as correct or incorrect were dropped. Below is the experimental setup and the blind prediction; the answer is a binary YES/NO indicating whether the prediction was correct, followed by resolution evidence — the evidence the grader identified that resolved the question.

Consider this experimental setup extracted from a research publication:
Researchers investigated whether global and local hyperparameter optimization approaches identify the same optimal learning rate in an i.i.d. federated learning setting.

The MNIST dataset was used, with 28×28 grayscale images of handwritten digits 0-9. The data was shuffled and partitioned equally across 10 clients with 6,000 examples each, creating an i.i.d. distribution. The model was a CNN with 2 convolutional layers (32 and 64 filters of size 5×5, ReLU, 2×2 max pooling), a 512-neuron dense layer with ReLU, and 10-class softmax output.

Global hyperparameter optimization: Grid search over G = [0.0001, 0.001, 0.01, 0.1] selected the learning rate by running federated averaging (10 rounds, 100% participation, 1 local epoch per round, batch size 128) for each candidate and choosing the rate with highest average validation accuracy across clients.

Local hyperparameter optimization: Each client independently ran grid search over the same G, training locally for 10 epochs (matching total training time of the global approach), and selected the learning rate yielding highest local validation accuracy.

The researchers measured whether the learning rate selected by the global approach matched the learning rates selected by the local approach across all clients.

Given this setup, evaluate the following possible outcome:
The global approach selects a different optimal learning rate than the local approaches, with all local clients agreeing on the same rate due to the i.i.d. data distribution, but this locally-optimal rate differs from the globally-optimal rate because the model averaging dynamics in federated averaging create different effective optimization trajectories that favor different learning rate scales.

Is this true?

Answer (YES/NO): NO